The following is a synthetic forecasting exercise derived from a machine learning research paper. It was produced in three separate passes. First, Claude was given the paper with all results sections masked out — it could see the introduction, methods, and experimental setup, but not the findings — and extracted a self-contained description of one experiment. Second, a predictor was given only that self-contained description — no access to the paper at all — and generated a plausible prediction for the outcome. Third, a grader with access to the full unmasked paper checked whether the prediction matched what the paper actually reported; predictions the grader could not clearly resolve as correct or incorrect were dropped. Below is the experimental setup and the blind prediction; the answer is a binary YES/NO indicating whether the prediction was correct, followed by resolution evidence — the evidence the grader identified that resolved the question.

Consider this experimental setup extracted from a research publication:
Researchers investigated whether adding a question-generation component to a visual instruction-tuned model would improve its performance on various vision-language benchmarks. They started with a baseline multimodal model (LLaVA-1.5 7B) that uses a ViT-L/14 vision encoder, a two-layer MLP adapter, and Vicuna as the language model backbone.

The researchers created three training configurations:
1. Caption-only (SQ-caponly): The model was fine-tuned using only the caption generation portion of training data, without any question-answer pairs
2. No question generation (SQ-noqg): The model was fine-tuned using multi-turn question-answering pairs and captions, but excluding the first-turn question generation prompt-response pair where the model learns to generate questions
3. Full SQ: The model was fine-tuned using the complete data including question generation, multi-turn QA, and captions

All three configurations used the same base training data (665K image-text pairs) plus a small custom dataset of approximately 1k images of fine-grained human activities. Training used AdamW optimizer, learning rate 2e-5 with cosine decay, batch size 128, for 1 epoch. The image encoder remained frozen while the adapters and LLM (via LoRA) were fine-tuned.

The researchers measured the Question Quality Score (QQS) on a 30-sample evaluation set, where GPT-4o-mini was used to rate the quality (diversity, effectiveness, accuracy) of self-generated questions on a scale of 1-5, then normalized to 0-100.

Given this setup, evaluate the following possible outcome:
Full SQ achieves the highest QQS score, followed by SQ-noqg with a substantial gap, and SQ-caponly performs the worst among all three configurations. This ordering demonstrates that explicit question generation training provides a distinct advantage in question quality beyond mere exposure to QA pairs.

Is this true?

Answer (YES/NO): NO